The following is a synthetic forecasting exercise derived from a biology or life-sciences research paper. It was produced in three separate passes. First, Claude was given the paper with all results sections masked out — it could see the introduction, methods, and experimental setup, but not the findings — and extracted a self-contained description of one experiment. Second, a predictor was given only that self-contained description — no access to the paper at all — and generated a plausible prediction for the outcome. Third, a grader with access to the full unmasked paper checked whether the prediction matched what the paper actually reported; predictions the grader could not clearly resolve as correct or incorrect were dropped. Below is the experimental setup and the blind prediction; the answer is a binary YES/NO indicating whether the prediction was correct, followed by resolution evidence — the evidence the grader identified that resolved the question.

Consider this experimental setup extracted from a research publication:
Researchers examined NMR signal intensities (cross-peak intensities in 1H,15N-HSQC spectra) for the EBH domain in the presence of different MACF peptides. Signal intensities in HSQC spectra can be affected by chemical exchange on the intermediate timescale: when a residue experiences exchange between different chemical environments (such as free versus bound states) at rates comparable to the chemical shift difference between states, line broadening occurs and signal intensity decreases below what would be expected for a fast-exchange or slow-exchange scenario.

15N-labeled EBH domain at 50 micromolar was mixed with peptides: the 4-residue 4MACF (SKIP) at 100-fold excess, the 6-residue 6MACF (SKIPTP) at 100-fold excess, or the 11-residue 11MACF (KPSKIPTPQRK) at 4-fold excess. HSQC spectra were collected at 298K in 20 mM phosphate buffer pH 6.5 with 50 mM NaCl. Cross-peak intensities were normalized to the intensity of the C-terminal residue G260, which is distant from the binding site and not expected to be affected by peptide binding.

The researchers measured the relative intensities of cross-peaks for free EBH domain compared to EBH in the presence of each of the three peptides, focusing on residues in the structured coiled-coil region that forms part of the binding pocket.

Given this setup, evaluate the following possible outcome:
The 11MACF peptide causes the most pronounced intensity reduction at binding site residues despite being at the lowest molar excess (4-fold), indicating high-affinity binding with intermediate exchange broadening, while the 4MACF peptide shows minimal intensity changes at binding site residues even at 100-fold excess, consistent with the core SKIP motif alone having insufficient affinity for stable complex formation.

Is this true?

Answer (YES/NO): NO